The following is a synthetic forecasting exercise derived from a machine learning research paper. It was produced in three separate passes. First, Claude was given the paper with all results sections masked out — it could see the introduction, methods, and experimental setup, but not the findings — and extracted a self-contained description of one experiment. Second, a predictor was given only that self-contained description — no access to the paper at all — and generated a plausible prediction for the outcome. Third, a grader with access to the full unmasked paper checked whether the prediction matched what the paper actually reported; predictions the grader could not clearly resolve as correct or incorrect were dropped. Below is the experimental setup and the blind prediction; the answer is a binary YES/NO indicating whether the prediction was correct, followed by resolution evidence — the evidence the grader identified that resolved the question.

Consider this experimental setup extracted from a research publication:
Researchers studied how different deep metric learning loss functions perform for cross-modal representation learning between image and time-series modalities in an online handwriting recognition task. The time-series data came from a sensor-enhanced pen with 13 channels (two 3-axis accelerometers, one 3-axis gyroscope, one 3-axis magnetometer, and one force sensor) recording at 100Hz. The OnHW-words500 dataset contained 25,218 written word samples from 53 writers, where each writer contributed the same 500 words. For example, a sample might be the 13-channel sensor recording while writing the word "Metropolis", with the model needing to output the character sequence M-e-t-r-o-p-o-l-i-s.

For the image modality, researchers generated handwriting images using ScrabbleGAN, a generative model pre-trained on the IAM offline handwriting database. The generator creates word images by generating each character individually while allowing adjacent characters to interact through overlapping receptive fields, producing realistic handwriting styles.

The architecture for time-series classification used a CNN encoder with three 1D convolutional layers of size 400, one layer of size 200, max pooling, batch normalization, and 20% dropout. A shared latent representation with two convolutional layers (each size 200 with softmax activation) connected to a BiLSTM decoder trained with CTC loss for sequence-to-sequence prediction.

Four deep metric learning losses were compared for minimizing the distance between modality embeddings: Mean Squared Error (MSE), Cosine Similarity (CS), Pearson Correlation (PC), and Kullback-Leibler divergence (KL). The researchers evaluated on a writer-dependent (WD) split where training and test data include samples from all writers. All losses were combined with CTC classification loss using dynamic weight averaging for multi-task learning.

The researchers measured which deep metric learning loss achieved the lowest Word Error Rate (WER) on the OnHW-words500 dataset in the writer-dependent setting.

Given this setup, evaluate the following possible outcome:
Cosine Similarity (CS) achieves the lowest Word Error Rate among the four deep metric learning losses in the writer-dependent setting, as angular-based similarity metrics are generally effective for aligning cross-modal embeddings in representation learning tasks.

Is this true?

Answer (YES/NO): NO